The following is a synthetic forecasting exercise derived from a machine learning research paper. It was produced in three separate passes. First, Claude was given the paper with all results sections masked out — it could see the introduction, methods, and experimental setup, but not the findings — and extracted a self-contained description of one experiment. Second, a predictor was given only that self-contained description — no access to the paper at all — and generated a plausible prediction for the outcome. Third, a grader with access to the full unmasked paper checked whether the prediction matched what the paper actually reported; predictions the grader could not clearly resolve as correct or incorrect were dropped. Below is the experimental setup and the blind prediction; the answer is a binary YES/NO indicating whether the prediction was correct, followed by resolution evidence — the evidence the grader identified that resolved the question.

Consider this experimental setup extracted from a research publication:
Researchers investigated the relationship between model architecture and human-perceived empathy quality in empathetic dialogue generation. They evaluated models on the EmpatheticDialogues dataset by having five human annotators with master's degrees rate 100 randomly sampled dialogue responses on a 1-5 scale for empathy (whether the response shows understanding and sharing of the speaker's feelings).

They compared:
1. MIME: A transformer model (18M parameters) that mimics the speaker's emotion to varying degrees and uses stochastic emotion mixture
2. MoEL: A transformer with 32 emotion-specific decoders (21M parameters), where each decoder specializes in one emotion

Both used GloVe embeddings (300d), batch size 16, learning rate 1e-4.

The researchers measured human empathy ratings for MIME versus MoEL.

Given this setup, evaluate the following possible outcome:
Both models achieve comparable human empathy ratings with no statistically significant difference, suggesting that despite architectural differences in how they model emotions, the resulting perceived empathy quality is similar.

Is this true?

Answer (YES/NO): NO